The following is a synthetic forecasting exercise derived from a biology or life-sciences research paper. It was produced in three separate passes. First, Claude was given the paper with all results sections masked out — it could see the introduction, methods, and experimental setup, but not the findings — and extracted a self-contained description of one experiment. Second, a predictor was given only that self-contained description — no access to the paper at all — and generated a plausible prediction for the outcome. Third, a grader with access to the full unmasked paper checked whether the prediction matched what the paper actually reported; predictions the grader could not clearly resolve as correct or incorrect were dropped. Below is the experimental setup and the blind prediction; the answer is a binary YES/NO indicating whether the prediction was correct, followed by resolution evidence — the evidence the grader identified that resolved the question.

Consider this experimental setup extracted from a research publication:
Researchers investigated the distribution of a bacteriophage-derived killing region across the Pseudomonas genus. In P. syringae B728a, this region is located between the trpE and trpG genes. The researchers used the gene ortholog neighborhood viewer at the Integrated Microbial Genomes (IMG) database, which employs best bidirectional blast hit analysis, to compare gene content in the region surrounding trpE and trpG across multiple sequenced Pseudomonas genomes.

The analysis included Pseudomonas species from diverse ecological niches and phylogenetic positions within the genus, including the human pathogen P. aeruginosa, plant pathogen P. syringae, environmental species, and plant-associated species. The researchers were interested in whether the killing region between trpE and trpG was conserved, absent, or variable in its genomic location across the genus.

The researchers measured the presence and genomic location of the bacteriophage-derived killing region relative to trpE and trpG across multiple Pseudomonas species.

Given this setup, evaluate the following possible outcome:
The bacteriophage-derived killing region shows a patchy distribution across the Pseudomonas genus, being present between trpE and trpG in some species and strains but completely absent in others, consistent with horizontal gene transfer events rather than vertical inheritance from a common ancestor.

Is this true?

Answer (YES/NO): NO